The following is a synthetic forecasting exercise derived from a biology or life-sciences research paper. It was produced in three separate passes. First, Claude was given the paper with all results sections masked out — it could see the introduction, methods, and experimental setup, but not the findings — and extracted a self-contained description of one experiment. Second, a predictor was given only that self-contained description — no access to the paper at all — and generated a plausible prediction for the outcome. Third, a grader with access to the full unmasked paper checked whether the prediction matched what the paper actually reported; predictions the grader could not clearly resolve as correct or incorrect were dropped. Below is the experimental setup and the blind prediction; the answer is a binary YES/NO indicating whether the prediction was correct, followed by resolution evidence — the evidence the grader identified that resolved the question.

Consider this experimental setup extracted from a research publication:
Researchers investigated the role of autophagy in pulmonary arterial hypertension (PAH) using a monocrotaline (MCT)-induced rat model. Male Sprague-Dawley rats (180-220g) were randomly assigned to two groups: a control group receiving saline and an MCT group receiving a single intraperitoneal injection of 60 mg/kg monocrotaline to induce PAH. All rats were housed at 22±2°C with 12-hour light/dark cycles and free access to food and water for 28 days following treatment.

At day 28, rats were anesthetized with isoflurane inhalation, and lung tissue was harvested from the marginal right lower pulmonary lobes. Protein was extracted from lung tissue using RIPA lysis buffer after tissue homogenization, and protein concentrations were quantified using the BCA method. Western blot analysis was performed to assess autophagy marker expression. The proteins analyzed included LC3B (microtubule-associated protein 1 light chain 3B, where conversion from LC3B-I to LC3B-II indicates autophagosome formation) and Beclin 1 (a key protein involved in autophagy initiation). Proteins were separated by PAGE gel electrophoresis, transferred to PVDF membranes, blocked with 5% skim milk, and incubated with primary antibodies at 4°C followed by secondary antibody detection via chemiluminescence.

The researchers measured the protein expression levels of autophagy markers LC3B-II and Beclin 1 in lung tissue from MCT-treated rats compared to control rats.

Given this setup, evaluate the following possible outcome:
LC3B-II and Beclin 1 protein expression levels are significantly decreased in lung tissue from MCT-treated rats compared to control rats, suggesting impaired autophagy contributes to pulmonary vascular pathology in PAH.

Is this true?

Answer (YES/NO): NO